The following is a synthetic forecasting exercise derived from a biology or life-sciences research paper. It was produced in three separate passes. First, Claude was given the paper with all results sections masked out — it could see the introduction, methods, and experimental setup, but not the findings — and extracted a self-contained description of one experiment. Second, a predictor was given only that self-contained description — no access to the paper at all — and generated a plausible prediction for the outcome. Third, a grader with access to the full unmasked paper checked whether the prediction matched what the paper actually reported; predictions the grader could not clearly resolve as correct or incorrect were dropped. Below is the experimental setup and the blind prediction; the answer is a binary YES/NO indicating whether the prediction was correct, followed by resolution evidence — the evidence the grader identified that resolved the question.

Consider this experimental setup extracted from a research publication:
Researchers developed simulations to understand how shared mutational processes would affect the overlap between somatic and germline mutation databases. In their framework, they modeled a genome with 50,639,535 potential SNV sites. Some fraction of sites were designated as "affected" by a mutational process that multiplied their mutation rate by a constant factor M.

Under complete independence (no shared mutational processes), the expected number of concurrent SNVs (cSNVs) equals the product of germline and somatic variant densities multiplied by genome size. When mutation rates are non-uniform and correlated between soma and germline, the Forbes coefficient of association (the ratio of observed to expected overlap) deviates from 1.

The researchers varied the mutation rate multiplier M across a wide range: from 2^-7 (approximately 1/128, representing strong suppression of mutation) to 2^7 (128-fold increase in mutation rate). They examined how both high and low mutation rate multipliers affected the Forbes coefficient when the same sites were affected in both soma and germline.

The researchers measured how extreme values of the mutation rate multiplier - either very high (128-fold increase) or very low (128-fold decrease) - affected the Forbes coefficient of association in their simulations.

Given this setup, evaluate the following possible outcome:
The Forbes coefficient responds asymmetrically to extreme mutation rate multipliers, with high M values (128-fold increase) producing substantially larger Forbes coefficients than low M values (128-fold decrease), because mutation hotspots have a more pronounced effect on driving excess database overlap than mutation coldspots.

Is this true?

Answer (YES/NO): NO